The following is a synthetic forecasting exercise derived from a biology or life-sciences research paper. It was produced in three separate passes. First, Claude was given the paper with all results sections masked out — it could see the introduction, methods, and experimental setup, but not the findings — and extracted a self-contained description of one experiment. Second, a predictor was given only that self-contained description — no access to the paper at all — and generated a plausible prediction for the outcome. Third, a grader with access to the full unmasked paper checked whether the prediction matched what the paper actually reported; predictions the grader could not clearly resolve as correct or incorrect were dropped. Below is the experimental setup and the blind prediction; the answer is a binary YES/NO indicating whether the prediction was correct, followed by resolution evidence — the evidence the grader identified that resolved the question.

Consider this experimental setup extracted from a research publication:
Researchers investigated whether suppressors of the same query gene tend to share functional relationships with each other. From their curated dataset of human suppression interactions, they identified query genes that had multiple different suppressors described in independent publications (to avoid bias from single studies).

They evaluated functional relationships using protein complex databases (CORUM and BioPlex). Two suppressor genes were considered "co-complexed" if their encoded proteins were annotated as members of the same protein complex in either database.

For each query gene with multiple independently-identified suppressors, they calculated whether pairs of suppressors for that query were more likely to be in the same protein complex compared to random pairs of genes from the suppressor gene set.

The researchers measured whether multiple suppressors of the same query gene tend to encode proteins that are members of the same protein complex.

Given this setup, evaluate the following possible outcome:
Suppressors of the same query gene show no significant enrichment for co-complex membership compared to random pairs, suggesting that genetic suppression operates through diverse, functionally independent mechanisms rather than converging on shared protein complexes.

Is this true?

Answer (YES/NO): NO